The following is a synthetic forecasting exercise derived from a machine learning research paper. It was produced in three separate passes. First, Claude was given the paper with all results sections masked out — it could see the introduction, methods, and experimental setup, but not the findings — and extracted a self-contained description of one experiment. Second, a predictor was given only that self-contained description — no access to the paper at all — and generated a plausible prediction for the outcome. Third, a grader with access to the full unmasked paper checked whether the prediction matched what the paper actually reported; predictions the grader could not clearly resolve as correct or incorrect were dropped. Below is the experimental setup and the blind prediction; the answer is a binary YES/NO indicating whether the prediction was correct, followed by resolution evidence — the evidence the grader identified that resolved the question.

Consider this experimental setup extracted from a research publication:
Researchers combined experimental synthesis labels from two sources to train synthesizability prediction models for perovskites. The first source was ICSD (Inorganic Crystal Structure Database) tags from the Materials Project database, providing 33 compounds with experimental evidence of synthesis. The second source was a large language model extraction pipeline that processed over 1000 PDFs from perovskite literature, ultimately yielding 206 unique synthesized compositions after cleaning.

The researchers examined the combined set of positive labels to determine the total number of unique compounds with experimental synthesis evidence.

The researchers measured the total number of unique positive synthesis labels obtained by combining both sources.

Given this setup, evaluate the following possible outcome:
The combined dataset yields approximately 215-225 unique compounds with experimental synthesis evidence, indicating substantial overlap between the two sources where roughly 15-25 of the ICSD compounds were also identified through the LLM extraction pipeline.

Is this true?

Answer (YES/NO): NO